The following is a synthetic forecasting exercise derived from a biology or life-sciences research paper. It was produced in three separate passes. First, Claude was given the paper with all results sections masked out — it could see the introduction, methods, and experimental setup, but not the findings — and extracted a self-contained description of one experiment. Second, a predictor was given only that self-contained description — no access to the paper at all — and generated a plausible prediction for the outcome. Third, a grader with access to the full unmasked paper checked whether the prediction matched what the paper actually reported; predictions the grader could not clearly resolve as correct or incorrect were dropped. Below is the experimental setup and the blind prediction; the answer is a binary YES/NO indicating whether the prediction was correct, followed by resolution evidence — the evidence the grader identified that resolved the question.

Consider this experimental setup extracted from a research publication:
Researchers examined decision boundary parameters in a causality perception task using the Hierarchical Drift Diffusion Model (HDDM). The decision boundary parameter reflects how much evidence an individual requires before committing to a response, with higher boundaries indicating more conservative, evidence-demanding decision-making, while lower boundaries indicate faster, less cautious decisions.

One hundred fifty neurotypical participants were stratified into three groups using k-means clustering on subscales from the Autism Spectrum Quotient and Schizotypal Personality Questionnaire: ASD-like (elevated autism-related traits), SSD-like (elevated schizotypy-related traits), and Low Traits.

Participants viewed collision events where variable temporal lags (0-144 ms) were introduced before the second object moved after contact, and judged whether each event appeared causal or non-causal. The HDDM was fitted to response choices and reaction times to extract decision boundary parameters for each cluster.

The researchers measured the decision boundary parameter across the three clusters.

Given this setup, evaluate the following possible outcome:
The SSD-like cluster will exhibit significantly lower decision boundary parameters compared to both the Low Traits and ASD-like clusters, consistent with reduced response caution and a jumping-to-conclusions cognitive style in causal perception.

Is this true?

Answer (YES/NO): YES